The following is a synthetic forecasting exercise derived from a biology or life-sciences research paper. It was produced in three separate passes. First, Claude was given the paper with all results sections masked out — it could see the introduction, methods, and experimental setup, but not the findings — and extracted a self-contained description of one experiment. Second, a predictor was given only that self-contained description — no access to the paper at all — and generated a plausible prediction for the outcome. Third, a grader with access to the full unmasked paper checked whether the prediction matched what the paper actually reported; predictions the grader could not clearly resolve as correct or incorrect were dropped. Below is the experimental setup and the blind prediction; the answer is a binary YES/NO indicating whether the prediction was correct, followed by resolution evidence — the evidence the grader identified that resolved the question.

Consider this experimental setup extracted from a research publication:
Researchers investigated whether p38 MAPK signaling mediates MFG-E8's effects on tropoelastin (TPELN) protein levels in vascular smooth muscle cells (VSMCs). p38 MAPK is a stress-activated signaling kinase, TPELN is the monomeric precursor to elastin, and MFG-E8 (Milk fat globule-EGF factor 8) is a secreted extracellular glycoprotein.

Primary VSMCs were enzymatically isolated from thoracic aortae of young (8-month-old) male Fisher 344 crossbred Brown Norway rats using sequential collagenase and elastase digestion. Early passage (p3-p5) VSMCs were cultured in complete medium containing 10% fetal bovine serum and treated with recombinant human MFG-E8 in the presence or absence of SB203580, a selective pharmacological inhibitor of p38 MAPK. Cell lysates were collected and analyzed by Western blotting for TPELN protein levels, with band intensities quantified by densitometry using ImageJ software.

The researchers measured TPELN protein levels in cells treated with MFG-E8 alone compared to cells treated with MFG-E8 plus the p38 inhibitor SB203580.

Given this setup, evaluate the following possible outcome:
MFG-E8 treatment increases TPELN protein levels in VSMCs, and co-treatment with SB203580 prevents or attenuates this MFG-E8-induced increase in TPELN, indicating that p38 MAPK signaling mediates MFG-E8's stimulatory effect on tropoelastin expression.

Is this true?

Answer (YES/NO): NO